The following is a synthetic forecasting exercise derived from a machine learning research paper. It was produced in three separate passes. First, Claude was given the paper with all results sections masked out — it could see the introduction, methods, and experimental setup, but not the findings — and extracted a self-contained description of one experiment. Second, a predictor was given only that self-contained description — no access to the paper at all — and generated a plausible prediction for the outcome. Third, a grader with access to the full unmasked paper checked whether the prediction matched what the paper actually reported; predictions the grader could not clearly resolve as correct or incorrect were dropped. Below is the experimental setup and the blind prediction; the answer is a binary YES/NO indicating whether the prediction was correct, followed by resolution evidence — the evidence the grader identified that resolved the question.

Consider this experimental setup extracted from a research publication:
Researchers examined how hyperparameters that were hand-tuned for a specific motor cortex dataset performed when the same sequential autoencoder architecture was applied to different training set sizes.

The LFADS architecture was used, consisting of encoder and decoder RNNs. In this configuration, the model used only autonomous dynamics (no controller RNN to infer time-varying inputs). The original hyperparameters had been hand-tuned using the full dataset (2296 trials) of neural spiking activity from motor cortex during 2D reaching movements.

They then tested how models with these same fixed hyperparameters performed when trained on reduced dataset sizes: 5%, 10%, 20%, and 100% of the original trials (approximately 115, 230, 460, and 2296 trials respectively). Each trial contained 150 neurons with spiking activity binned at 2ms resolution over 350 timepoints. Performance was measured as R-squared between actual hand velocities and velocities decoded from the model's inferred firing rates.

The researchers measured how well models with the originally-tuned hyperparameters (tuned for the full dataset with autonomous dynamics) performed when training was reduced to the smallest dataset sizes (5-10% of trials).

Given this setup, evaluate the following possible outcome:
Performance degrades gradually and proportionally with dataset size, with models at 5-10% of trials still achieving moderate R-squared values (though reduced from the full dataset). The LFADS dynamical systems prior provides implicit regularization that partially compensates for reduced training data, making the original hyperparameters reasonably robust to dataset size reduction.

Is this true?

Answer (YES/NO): NO